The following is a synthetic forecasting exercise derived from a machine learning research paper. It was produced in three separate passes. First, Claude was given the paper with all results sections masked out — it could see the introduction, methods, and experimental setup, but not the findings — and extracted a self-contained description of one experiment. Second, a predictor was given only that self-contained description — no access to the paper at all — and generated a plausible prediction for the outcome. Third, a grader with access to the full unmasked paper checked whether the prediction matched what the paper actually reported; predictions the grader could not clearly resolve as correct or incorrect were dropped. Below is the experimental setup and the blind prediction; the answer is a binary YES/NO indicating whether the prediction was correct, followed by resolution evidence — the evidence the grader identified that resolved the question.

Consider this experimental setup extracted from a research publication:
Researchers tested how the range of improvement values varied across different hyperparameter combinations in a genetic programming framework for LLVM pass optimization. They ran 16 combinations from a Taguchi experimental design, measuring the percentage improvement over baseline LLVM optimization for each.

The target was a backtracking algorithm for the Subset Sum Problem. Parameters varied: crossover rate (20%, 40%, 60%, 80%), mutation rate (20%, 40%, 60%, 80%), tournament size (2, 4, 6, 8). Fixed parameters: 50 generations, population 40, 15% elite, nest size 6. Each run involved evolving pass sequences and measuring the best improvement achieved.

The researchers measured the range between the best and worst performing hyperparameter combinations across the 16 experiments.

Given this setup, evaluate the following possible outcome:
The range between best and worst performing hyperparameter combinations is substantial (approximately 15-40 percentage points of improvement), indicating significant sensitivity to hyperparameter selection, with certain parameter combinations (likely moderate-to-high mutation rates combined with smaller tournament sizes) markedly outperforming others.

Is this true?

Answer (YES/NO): NO